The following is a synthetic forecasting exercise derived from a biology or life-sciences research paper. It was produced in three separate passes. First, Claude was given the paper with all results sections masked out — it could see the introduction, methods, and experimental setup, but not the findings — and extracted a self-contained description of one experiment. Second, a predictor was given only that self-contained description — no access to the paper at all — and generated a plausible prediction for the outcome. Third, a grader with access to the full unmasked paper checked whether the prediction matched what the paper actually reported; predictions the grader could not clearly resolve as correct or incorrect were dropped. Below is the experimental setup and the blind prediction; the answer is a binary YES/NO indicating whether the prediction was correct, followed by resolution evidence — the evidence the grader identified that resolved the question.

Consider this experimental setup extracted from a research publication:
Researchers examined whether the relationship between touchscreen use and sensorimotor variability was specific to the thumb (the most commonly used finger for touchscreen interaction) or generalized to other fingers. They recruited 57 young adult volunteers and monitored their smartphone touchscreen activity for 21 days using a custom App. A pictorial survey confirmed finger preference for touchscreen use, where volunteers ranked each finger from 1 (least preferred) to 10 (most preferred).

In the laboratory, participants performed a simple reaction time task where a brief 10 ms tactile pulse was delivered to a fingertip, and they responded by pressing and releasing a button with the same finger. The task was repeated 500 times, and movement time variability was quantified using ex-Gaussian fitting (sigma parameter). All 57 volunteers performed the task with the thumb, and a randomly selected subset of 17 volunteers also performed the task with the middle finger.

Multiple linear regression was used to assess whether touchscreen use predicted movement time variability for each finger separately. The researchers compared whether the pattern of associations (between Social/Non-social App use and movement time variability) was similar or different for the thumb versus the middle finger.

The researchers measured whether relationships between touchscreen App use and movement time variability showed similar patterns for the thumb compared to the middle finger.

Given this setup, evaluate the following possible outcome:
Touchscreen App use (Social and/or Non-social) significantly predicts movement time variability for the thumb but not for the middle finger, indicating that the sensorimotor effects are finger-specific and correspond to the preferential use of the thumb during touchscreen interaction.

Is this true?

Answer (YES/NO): YES